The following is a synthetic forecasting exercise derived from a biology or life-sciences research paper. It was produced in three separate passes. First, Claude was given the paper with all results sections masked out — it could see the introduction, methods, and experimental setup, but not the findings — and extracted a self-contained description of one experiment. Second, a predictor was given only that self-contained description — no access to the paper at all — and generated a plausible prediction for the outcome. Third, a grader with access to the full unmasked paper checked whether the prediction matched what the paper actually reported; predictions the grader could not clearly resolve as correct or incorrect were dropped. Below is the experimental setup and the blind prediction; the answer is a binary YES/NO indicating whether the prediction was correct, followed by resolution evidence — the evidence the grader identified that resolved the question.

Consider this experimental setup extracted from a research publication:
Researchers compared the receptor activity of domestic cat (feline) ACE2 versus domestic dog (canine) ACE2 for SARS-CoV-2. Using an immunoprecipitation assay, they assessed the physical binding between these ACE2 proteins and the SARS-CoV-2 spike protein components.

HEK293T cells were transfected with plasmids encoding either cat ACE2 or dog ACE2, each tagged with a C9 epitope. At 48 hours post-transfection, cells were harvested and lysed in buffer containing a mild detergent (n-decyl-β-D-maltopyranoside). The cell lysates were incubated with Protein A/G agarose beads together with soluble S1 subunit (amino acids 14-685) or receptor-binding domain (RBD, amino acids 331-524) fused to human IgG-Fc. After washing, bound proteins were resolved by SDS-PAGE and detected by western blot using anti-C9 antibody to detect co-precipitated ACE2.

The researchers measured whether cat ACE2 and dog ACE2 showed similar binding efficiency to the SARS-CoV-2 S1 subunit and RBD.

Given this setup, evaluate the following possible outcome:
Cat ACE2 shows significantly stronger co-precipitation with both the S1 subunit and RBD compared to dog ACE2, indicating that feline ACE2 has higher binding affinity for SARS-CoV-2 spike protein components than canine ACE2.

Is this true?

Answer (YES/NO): YES